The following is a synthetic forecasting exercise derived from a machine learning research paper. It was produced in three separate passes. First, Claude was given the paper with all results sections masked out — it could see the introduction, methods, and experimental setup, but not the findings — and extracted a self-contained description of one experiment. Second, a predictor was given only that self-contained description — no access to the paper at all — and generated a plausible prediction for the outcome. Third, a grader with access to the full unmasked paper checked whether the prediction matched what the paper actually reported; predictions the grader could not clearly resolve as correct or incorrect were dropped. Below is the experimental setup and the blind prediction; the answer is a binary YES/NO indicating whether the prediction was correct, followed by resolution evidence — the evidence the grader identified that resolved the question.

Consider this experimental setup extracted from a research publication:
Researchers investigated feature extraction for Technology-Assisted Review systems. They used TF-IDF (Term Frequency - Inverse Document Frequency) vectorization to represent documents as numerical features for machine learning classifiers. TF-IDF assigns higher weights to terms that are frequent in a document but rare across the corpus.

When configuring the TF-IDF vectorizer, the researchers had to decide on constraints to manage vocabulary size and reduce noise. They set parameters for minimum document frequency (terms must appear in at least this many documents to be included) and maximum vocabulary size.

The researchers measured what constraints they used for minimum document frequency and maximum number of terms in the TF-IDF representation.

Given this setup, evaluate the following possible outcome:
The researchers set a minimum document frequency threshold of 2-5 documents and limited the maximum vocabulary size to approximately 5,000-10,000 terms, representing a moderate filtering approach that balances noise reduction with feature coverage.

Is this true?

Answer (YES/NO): NO